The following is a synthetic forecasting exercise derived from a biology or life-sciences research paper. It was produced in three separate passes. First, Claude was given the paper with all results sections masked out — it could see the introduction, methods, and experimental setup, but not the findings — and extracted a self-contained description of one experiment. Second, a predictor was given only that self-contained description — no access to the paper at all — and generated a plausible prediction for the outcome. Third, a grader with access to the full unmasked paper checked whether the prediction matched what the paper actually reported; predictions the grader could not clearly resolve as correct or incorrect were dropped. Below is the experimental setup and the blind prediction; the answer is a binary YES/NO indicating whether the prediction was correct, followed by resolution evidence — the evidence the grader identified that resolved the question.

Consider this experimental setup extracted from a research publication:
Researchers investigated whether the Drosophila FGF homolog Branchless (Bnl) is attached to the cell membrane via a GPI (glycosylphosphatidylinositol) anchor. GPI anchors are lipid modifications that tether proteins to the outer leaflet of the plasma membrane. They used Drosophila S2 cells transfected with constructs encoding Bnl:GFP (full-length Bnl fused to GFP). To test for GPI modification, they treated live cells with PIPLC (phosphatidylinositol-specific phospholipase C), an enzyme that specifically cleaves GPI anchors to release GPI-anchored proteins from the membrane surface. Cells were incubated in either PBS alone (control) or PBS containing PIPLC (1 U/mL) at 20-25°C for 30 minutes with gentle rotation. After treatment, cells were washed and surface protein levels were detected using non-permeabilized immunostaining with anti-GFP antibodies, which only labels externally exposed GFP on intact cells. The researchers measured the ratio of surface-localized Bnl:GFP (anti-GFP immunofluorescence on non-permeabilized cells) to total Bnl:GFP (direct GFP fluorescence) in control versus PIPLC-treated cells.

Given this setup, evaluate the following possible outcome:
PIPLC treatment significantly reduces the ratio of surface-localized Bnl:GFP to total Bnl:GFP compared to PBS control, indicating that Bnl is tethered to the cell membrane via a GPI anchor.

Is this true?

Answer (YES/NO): YES